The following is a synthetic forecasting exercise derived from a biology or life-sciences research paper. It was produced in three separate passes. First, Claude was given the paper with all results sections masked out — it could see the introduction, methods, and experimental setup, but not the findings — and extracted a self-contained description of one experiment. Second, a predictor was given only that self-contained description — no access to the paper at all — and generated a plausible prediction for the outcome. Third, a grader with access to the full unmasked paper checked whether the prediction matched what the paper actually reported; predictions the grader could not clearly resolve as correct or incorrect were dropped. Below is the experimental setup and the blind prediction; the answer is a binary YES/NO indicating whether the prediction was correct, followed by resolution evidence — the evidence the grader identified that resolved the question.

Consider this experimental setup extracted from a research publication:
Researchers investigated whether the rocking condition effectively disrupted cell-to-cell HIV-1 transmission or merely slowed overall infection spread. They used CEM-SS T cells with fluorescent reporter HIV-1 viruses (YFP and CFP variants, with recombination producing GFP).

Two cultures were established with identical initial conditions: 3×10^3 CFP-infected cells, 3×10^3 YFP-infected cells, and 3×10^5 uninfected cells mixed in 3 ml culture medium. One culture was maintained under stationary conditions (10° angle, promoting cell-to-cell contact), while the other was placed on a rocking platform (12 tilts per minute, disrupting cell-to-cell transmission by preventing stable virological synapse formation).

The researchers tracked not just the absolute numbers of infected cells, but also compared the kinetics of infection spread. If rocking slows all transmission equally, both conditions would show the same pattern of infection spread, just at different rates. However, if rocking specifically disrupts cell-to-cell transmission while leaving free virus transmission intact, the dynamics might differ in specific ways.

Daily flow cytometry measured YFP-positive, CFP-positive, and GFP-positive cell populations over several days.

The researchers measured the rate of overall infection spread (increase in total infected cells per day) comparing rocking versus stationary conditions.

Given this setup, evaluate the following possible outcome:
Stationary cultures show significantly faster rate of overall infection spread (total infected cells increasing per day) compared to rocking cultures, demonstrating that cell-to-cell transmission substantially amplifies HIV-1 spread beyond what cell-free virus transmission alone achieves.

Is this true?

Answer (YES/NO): YES